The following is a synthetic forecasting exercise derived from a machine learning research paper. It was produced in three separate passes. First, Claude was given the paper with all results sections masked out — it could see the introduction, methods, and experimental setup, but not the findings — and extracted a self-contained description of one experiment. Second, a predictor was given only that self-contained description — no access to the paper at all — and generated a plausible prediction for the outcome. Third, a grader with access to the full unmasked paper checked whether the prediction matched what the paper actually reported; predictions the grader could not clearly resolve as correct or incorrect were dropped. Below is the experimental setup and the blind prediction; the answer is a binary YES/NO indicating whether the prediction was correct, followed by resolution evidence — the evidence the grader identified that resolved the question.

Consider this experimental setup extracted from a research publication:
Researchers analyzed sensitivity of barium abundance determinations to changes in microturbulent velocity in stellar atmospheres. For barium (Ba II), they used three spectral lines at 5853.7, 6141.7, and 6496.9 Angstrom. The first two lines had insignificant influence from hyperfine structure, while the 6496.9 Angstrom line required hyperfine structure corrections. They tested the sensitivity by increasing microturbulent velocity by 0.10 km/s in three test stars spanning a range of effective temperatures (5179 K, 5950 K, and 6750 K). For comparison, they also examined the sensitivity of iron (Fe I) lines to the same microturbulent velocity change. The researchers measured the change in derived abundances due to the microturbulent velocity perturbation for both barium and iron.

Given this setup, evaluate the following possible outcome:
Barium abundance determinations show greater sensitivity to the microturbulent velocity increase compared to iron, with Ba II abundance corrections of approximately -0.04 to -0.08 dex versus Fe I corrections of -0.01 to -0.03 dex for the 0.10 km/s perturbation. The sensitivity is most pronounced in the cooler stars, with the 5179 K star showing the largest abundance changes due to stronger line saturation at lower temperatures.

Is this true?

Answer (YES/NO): NO